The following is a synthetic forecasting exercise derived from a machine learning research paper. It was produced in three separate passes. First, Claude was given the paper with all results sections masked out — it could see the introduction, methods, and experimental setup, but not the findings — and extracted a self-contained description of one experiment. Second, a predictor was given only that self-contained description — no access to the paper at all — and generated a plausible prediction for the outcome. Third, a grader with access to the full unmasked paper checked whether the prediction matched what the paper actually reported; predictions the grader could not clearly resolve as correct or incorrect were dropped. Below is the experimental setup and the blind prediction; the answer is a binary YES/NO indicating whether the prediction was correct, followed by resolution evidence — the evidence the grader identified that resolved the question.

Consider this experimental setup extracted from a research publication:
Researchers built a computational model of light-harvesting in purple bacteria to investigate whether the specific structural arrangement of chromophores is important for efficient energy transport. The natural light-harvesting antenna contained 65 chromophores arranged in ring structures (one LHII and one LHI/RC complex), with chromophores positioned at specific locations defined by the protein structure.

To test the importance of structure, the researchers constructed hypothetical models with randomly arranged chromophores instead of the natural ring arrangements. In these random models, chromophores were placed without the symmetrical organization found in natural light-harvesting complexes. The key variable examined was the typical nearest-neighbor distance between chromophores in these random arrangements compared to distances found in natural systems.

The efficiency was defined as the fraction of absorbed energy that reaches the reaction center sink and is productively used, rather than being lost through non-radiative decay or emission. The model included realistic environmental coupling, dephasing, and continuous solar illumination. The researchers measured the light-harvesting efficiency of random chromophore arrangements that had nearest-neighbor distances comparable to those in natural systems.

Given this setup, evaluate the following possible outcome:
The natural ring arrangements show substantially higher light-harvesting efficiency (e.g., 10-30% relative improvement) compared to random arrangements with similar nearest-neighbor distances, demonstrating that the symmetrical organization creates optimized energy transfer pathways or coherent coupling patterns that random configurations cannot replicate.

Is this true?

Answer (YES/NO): NO